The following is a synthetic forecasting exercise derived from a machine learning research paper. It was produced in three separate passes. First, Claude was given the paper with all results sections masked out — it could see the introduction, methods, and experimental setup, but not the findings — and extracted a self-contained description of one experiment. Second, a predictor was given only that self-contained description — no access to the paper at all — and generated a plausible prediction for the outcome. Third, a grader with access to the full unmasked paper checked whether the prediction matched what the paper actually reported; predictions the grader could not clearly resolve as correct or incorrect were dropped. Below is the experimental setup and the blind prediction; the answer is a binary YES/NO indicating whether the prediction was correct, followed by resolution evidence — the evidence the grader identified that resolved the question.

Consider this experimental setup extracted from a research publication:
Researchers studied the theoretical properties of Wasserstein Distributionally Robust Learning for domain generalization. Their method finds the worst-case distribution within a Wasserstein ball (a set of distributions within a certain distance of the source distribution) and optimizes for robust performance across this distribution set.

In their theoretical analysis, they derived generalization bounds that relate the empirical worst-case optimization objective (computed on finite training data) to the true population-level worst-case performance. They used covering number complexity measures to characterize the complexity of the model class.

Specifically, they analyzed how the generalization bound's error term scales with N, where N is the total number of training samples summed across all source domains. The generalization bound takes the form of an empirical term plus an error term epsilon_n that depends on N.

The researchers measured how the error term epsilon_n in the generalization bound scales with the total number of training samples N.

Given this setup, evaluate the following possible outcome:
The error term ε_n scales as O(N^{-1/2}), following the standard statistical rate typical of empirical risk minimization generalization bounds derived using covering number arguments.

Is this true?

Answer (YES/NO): YES